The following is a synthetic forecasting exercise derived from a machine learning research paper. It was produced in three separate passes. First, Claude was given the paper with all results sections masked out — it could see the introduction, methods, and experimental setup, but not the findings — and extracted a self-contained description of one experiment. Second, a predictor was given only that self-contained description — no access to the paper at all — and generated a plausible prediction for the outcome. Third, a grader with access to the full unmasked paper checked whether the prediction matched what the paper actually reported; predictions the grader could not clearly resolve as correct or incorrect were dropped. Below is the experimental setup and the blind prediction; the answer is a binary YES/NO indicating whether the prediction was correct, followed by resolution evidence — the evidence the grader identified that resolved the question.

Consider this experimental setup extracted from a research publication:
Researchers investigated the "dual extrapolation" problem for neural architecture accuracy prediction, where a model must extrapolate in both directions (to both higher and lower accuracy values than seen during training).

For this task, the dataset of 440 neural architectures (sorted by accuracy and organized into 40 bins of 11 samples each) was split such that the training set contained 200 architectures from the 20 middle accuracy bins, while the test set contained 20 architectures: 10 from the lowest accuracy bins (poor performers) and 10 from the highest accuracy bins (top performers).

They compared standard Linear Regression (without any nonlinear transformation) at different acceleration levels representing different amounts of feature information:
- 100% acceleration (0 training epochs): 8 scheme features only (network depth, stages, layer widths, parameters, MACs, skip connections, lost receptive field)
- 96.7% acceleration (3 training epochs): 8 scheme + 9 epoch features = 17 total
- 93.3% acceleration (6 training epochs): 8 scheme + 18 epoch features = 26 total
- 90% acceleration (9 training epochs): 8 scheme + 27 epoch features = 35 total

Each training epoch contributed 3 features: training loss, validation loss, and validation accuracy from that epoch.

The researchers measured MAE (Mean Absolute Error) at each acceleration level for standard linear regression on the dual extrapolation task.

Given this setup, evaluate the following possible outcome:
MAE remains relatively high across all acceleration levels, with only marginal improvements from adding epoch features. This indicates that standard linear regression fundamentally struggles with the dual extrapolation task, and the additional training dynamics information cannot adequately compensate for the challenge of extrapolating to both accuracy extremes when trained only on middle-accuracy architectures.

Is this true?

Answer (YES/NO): NO